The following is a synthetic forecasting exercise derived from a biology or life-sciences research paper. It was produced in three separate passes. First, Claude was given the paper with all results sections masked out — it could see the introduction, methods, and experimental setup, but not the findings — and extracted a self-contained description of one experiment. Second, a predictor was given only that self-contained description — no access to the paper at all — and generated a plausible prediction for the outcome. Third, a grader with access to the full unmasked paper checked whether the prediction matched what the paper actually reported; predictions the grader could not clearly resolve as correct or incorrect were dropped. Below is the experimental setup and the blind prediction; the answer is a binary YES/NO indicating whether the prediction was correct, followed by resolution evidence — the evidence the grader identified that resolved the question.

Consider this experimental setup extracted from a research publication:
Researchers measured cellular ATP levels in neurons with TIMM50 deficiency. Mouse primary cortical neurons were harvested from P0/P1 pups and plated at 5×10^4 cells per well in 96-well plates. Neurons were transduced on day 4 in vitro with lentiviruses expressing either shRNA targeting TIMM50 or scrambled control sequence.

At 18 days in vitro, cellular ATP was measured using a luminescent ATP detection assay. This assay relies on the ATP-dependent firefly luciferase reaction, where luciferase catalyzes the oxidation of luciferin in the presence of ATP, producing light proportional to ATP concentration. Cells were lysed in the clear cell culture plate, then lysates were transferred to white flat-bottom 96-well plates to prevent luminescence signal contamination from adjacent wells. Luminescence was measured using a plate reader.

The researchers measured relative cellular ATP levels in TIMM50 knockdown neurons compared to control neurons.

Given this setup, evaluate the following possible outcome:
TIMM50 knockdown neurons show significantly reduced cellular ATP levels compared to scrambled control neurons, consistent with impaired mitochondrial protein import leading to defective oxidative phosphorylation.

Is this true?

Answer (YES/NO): YES